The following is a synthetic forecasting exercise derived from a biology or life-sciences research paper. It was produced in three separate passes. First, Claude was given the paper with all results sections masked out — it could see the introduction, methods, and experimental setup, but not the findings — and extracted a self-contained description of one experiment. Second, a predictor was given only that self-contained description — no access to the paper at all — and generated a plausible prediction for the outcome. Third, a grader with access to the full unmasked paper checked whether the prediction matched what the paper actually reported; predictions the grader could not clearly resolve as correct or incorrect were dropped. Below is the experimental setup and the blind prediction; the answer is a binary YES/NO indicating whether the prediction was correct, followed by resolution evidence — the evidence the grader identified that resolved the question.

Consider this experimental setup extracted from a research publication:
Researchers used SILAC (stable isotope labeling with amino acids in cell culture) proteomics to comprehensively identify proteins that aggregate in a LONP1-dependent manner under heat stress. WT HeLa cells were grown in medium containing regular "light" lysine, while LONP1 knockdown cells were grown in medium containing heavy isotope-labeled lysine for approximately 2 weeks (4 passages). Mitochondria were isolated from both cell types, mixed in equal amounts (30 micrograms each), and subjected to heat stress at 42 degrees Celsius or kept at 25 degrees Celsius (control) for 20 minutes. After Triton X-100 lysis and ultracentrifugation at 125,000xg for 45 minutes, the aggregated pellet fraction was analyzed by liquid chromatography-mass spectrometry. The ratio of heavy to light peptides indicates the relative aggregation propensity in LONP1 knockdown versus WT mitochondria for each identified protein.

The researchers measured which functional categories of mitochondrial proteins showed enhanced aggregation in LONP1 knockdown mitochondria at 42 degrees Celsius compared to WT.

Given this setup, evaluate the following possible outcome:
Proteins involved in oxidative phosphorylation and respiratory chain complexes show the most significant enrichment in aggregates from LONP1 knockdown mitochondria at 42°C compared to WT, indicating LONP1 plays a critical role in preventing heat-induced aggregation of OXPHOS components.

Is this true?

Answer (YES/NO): NO